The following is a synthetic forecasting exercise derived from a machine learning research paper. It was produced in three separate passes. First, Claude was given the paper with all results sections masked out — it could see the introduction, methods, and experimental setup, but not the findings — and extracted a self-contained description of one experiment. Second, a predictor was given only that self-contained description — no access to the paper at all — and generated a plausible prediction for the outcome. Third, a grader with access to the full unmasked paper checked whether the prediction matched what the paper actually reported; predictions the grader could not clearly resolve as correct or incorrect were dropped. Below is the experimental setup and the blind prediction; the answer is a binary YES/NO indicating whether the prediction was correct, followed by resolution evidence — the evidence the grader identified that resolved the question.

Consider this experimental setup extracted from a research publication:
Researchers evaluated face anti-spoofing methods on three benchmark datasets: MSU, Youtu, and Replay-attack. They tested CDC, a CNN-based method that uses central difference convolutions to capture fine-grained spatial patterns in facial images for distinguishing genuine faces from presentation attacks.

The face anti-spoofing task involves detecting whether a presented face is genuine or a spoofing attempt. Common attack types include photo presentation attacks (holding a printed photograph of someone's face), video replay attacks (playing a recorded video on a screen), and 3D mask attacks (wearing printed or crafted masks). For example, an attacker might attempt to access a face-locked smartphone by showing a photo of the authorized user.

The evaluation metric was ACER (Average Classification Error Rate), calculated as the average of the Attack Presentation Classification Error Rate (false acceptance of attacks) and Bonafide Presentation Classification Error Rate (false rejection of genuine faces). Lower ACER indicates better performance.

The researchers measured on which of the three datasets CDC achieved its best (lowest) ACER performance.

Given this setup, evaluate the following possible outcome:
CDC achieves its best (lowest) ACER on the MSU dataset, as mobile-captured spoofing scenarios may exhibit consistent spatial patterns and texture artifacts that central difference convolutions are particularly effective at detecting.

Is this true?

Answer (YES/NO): YES